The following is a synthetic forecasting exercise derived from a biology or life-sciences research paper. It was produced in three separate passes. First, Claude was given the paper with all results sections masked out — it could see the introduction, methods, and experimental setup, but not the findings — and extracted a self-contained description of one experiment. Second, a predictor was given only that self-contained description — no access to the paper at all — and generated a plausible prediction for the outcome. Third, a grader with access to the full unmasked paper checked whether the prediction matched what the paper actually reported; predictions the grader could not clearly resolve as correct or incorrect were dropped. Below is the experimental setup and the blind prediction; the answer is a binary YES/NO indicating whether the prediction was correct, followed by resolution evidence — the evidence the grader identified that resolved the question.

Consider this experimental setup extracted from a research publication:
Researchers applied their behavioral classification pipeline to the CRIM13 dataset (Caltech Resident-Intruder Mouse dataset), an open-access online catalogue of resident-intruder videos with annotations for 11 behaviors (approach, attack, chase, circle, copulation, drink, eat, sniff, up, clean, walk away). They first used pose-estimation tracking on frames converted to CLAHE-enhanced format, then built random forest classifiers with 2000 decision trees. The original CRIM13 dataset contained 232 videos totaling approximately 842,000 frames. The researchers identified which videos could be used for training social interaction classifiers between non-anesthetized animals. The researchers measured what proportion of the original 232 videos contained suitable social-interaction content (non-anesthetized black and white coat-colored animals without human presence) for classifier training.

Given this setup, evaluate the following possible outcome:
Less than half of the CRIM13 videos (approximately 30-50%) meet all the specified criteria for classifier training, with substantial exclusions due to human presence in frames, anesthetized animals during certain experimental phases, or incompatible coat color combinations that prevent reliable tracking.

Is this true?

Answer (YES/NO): NO